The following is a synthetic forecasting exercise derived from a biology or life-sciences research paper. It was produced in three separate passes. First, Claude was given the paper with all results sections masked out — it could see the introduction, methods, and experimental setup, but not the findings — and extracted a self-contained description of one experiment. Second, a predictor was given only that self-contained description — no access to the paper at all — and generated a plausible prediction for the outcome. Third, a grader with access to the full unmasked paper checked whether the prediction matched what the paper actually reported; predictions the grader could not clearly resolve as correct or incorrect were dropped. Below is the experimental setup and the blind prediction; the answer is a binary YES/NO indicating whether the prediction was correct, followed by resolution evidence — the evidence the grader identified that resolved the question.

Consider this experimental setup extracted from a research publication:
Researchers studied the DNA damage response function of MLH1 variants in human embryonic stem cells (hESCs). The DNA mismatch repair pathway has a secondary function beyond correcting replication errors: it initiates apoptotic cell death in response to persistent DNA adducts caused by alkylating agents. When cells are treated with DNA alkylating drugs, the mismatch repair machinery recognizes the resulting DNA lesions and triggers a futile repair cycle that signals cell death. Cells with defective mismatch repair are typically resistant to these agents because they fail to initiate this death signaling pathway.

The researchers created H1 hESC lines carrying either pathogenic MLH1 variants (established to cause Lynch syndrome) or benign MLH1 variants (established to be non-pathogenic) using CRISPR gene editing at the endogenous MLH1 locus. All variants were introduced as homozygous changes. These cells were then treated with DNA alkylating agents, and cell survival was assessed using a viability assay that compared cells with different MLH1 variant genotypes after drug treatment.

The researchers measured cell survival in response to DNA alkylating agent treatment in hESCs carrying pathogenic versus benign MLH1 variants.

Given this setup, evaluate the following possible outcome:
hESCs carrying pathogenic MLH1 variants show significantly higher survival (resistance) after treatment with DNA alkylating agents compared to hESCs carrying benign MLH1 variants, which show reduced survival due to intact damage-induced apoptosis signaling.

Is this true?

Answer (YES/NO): YES